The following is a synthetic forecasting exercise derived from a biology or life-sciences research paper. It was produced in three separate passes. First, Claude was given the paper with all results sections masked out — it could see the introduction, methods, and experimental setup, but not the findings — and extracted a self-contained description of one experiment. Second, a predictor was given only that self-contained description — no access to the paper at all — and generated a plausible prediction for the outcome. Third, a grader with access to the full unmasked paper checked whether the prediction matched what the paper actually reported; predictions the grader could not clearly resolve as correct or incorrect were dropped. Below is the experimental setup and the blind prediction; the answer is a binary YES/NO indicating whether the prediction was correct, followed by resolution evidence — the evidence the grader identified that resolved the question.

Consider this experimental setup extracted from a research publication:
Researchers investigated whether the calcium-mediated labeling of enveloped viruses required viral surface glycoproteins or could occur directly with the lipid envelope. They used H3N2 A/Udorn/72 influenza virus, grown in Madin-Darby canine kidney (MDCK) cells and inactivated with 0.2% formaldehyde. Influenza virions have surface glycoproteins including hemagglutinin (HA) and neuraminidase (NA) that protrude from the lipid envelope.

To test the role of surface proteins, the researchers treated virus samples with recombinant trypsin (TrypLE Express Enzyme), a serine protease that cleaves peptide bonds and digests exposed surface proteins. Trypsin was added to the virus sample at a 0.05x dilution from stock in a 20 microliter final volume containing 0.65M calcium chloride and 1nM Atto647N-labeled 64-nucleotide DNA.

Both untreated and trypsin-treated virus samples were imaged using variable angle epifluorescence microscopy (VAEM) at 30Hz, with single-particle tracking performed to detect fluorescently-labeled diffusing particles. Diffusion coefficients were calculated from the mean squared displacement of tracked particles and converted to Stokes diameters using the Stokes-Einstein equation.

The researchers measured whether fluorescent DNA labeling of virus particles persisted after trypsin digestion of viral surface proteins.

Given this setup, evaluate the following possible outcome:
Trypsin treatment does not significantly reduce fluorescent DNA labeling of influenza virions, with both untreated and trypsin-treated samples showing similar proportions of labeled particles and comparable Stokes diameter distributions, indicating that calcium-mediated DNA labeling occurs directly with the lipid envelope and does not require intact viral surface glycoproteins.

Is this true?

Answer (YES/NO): NO